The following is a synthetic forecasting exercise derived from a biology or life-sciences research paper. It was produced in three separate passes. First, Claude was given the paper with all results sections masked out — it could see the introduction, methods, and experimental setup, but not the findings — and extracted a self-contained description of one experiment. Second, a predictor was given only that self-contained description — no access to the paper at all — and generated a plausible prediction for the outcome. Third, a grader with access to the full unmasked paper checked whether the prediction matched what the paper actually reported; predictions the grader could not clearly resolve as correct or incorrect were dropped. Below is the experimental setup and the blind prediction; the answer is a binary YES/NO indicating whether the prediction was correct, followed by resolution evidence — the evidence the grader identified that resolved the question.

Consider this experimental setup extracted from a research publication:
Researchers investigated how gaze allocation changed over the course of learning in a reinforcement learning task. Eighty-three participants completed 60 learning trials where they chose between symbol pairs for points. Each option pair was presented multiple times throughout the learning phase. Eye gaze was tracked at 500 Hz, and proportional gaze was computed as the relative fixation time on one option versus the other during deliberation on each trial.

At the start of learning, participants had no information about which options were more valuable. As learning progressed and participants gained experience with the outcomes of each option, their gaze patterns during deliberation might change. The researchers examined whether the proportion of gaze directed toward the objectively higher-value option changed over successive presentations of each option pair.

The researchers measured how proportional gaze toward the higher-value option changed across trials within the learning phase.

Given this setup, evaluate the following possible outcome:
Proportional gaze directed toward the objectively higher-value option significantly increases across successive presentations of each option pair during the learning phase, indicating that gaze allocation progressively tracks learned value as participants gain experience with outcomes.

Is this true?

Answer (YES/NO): YES